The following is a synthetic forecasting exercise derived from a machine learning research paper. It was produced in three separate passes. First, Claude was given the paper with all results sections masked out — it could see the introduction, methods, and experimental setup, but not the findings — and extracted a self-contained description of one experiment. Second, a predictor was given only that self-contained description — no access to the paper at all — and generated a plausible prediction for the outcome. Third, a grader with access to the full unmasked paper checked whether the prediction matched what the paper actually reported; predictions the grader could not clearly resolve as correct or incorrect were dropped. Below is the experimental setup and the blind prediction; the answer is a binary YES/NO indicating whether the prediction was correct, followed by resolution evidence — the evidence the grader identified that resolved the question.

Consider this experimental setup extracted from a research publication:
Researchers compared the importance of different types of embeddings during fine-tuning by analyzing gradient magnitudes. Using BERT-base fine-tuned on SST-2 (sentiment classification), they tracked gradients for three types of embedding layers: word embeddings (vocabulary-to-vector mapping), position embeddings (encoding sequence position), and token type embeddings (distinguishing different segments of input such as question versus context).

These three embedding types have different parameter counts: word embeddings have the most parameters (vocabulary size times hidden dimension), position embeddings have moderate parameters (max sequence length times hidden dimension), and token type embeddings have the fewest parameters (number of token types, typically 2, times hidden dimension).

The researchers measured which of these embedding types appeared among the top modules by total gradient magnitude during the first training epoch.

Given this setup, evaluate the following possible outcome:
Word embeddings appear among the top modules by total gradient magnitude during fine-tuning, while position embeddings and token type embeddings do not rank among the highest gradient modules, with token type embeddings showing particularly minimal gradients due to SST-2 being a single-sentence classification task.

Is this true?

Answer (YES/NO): NO